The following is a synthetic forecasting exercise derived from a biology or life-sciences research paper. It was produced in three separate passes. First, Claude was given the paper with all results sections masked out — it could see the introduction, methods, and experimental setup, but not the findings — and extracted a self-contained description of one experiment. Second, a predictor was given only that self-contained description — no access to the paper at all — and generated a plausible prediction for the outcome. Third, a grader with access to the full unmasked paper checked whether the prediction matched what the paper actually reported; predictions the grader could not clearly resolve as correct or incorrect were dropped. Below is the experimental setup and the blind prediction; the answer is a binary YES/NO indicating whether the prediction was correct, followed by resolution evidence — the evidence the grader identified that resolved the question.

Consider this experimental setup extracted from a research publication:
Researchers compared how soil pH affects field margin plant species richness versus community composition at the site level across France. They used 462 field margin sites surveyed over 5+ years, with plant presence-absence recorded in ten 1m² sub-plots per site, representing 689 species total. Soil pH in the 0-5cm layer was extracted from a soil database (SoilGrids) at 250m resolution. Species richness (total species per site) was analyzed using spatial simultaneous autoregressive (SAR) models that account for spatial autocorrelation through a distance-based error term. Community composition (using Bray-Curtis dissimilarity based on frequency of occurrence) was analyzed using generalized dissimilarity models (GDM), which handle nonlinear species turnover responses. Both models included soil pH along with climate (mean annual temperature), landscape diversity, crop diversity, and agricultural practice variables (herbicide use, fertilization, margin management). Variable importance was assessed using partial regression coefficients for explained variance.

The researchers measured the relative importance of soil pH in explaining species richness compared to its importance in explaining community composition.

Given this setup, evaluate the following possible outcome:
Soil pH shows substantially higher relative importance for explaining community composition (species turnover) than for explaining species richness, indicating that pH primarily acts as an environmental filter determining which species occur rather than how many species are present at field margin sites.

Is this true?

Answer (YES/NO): YES